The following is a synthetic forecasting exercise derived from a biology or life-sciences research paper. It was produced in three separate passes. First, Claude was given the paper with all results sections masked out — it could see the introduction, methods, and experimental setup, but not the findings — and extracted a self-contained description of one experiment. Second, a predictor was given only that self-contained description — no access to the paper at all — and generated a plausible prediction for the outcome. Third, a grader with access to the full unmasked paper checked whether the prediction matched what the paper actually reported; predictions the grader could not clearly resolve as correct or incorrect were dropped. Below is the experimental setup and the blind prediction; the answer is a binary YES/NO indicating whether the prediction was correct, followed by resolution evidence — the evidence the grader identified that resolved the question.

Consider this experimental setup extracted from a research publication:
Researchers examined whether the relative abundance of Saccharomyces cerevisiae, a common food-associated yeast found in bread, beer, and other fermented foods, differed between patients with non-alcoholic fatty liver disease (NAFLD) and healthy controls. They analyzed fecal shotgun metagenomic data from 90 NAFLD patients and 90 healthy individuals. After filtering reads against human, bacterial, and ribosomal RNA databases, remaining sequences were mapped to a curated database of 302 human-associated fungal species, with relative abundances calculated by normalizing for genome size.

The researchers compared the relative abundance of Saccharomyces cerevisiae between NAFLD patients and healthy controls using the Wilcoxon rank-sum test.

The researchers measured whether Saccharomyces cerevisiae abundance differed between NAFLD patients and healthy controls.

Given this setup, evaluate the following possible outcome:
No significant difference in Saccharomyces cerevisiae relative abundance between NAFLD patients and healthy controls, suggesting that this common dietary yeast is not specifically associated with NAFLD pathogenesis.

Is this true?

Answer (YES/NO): YES